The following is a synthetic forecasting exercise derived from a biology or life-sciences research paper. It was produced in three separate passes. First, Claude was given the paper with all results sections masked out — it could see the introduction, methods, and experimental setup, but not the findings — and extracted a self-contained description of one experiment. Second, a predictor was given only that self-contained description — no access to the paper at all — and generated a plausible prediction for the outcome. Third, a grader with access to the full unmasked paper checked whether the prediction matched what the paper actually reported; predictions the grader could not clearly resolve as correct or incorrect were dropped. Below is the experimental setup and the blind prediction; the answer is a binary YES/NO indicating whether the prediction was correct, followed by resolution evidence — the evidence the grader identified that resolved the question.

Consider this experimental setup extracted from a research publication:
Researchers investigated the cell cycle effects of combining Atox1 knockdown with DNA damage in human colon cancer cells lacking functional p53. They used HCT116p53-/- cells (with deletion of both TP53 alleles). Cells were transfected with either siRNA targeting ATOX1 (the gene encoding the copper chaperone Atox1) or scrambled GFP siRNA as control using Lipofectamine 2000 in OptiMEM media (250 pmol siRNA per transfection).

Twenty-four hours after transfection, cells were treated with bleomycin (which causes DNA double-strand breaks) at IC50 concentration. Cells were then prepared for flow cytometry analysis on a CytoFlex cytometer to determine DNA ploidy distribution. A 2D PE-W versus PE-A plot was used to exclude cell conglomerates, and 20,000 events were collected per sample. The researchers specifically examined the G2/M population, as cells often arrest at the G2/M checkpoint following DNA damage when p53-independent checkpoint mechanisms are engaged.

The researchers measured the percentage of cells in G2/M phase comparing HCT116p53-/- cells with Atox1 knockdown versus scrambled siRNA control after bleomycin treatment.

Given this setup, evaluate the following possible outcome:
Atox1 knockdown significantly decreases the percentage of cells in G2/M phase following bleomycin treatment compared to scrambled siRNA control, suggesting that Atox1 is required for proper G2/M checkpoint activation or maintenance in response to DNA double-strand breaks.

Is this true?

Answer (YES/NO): YES